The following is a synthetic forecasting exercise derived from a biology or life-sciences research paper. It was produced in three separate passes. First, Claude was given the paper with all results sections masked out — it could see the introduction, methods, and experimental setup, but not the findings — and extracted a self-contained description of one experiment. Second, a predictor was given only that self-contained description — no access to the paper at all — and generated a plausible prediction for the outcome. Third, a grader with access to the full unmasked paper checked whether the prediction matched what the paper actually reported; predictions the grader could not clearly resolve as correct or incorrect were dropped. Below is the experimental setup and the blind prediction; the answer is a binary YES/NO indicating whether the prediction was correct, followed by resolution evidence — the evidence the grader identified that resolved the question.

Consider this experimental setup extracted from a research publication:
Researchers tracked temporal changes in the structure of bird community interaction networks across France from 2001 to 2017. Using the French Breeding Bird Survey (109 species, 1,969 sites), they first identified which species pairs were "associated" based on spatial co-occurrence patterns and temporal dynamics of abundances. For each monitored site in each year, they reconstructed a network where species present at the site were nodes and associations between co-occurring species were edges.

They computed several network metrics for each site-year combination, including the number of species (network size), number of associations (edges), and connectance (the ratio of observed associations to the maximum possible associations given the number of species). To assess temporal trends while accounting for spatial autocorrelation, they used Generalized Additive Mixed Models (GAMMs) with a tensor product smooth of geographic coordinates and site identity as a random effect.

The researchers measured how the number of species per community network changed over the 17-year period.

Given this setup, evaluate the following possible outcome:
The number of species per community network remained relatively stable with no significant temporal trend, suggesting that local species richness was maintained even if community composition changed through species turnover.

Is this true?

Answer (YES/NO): NO